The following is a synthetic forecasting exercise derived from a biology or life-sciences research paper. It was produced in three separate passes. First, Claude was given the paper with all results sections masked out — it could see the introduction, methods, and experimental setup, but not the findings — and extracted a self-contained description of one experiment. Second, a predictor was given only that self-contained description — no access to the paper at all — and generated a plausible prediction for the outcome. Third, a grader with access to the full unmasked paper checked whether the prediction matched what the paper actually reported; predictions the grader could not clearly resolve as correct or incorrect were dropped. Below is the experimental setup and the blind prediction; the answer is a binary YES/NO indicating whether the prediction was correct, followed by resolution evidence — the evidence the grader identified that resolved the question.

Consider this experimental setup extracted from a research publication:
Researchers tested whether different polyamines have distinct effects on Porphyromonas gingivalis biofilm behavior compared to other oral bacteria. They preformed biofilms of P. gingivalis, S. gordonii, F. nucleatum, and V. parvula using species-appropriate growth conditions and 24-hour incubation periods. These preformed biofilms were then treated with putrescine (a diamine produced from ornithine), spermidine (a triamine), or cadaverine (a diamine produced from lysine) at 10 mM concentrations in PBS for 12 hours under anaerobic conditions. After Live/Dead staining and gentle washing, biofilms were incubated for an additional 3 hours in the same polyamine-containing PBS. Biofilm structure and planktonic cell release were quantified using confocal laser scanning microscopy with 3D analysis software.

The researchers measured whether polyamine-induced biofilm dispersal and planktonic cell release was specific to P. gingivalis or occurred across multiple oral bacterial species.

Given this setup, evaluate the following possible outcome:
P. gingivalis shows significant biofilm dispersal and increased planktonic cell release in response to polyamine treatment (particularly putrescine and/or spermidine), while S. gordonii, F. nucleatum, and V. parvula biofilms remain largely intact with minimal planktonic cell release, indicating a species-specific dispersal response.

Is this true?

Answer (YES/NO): NO